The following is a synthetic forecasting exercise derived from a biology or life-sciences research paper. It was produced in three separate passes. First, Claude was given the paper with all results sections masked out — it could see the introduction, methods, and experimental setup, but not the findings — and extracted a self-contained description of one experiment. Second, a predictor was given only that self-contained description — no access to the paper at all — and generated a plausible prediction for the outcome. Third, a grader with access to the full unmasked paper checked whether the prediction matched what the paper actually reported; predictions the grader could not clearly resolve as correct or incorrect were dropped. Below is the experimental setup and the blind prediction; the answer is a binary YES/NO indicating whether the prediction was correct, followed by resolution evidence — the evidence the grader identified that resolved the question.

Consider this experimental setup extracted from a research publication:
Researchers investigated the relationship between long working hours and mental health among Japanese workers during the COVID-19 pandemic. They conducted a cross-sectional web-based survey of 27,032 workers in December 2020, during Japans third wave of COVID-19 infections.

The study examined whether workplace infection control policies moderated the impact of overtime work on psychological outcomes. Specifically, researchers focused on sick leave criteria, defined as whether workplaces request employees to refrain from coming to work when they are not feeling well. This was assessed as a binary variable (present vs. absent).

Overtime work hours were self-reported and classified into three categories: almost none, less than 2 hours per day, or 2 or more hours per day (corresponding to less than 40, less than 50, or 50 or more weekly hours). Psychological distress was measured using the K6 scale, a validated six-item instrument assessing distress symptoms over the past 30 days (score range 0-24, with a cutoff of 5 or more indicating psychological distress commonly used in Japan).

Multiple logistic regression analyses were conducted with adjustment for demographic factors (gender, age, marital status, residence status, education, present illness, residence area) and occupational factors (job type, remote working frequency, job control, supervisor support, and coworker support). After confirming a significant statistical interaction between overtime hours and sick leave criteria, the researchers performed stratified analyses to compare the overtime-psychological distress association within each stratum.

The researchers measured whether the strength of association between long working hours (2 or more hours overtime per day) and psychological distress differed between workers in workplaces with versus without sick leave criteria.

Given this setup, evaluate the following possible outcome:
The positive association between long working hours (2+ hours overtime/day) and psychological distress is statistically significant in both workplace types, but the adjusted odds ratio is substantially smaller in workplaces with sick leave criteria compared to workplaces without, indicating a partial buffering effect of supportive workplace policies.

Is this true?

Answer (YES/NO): YES